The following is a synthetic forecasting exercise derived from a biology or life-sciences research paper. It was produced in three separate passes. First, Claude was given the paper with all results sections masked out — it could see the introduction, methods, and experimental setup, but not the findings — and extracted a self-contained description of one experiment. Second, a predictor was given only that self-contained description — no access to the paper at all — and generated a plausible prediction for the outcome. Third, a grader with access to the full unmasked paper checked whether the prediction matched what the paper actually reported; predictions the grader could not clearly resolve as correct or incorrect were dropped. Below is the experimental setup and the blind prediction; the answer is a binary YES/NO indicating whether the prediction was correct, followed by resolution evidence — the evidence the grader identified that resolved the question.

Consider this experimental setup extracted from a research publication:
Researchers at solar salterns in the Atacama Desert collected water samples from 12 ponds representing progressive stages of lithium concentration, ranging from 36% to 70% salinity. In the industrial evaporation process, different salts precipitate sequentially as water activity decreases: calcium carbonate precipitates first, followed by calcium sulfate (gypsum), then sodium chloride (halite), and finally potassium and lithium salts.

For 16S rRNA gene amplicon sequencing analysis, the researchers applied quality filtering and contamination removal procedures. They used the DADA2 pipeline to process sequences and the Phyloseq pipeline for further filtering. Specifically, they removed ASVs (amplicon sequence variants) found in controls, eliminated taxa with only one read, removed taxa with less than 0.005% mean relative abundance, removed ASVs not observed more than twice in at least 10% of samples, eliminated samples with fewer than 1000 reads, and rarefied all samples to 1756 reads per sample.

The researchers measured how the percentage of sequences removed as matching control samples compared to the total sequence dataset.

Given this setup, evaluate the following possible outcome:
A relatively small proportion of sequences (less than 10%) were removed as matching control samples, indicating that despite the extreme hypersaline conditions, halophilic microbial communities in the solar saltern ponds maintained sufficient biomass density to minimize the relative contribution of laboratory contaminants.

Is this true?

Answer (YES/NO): YES